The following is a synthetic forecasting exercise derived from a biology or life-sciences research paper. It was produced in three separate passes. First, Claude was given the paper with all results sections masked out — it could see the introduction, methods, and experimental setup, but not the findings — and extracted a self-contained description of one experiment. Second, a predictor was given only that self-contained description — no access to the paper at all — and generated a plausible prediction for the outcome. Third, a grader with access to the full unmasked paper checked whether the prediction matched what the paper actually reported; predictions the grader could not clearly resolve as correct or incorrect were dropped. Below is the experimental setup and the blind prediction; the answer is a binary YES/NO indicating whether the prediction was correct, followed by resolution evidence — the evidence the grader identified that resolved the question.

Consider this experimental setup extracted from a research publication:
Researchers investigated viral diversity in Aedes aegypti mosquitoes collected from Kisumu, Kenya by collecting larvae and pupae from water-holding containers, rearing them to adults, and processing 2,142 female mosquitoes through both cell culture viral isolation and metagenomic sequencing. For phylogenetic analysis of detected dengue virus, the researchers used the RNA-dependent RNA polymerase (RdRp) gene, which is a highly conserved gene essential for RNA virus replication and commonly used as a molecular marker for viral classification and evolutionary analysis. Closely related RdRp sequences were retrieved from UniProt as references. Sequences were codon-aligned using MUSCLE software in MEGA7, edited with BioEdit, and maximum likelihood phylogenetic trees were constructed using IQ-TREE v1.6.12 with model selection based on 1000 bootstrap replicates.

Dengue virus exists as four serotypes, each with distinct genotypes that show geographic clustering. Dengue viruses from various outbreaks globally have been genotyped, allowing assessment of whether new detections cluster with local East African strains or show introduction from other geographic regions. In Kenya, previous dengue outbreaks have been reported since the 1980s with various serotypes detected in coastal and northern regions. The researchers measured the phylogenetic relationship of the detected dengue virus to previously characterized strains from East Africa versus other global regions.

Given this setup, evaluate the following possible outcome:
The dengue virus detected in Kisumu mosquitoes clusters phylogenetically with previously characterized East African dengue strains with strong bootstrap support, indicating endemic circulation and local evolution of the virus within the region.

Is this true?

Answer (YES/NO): YES